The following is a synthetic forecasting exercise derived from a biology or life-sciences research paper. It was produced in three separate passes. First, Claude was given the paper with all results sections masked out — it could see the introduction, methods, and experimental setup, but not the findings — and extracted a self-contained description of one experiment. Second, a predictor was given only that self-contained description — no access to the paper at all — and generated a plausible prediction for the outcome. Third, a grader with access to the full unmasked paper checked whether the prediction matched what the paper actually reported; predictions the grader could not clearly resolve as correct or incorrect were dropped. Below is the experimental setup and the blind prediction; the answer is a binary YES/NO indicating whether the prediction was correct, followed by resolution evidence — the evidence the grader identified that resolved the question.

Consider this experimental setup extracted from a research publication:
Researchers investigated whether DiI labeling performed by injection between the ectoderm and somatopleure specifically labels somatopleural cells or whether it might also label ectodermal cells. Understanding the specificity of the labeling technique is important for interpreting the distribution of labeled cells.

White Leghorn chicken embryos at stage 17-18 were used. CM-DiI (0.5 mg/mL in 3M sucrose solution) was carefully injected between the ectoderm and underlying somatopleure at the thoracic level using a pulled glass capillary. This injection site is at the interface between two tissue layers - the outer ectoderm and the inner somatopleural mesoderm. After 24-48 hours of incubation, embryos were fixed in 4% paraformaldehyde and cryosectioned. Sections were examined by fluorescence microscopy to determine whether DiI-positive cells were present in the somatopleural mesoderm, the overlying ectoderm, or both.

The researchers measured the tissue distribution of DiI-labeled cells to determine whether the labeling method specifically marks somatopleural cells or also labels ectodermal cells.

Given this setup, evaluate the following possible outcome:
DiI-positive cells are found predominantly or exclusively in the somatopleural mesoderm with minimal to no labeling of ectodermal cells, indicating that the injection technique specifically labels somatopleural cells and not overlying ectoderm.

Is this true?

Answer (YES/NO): NO